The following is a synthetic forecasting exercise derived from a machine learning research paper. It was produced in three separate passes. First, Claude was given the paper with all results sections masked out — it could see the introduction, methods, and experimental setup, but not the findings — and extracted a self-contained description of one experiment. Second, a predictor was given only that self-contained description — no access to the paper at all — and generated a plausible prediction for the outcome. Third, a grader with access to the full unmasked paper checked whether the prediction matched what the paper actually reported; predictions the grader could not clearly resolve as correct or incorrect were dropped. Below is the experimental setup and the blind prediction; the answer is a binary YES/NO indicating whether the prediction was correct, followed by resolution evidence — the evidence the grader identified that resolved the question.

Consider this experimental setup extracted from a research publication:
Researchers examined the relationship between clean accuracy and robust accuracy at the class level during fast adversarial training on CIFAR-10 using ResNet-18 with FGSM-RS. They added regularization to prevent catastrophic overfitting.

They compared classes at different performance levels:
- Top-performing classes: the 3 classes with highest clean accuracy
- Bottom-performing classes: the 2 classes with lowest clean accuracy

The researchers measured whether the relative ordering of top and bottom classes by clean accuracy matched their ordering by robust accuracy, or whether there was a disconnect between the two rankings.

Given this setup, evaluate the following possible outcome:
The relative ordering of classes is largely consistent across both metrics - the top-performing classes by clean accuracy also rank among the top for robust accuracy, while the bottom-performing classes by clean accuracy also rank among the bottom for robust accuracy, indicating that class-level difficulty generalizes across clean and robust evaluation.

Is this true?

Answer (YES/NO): YES